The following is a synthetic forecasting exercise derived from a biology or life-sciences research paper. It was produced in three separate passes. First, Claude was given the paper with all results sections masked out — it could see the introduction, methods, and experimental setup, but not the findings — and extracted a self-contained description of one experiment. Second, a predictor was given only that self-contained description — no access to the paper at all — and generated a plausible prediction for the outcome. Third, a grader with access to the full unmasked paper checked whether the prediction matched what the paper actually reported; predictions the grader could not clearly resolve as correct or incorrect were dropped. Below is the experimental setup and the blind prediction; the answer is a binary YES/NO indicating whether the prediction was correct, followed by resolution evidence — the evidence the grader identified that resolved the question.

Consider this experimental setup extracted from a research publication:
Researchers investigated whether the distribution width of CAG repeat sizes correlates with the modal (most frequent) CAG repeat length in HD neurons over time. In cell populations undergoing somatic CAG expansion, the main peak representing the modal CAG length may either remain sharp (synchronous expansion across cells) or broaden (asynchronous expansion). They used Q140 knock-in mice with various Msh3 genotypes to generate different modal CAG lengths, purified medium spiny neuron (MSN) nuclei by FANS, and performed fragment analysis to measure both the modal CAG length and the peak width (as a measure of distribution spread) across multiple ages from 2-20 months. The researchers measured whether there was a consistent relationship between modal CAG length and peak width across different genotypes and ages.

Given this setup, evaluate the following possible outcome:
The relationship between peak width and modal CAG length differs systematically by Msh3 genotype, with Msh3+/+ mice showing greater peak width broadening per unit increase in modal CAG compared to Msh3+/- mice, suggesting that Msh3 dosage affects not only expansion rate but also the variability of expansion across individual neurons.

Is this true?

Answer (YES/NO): NO